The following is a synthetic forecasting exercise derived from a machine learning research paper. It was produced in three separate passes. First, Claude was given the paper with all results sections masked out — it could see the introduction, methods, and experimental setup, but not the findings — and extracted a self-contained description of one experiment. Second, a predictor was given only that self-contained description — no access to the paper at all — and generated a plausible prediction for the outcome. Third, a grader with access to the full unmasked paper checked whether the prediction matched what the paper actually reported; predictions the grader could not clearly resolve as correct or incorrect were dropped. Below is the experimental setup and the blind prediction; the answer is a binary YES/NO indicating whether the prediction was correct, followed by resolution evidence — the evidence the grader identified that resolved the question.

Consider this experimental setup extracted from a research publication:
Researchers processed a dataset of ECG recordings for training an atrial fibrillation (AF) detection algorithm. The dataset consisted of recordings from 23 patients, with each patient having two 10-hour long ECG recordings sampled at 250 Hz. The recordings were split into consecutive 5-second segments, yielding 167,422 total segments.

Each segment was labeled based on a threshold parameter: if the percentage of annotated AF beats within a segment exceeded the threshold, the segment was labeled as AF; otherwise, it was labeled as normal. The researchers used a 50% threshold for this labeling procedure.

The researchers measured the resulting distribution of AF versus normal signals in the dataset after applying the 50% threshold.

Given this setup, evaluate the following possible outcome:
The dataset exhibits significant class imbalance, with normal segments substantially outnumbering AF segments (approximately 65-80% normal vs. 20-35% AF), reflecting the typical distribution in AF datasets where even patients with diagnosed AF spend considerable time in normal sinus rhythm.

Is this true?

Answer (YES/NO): NO